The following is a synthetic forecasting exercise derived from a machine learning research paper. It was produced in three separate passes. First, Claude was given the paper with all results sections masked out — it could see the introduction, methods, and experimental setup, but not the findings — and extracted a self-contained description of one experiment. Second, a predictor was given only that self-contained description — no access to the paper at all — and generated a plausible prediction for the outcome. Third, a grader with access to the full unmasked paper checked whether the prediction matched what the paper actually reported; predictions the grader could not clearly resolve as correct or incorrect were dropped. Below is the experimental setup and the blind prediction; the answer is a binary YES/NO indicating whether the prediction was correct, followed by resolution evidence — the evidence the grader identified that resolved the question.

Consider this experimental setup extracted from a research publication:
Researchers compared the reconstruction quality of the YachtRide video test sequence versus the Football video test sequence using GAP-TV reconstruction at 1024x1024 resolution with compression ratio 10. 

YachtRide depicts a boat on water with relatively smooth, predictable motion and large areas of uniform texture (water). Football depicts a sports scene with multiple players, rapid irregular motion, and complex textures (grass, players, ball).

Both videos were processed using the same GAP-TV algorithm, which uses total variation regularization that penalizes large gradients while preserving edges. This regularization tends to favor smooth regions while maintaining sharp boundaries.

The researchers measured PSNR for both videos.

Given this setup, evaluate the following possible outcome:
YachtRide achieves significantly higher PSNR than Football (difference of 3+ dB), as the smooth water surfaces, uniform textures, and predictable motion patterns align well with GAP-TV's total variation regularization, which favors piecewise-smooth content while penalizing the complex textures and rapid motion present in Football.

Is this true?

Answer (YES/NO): NO